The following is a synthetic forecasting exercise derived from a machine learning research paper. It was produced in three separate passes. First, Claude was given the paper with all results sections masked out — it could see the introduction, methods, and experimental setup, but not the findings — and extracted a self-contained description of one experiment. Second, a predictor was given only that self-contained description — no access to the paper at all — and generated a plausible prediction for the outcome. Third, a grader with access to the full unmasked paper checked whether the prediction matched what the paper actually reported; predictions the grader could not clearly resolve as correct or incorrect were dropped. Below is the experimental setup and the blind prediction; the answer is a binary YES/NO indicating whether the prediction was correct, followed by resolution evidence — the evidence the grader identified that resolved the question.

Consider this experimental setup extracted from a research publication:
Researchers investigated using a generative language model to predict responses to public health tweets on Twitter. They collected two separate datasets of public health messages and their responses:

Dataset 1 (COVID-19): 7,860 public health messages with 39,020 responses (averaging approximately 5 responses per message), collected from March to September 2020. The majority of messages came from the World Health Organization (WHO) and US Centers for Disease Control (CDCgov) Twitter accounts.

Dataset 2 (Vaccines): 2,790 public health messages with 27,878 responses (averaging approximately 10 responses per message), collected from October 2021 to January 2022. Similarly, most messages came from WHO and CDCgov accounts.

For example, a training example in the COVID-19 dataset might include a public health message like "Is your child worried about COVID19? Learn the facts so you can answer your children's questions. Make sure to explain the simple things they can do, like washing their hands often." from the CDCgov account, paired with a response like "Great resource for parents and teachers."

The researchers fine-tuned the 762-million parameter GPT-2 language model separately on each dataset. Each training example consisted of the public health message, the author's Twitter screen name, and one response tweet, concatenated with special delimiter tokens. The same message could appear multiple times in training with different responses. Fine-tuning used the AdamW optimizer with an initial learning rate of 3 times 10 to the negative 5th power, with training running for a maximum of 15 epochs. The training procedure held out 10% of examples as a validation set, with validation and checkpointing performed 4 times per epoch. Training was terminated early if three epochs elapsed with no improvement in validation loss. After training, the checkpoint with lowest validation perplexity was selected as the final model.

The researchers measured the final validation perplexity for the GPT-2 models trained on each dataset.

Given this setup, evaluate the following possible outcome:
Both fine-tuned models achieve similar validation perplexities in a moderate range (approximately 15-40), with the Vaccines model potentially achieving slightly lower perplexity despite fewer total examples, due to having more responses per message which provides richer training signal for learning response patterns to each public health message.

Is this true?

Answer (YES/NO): NO